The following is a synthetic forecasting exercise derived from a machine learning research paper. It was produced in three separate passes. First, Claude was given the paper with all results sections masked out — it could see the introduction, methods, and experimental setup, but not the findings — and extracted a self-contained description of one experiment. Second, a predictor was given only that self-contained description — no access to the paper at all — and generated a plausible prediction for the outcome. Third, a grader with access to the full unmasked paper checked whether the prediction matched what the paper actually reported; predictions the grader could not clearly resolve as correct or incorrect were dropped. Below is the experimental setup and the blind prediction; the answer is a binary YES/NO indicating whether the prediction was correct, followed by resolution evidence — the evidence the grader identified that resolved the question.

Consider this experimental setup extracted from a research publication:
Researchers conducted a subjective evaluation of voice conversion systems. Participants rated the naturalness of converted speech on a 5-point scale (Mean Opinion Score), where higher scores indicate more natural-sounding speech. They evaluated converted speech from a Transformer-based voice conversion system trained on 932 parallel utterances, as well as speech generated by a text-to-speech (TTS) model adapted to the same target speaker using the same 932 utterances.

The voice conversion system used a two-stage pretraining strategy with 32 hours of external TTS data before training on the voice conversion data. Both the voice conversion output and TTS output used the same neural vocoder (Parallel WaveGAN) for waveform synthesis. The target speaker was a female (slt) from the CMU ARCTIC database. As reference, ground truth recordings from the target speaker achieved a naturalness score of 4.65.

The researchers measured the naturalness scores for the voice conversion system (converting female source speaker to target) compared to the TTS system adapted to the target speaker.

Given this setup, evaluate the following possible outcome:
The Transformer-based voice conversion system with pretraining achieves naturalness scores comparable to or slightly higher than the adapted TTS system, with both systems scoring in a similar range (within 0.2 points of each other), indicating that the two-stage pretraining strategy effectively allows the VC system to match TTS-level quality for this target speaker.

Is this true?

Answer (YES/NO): YES